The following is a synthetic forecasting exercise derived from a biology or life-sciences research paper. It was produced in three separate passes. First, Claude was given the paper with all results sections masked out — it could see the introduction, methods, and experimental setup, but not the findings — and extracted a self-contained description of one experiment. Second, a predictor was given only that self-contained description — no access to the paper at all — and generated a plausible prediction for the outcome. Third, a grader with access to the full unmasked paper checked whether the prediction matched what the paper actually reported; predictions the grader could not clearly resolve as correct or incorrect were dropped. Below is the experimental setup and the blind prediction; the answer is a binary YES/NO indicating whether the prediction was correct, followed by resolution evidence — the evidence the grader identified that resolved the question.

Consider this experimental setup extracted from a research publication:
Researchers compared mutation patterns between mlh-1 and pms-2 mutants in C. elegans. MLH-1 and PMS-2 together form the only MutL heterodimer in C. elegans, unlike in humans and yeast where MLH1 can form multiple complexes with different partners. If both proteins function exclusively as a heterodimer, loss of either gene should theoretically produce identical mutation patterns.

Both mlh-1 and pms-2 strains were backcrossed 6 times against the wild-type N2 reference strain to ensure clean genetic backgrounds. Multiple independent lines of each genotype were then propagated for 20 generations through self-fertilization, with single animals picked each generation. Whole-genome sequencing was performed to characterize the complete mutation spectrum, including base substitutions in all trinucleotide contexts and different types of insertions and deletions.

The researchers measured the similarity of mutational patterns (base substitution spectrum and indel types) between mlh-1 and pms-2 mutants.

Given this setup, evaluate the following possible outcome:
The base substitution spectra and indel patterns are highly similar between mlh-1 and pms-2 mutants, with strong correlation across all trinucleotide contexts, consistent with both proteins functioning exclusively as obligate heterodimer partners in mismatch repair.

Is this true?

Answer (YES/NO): YES